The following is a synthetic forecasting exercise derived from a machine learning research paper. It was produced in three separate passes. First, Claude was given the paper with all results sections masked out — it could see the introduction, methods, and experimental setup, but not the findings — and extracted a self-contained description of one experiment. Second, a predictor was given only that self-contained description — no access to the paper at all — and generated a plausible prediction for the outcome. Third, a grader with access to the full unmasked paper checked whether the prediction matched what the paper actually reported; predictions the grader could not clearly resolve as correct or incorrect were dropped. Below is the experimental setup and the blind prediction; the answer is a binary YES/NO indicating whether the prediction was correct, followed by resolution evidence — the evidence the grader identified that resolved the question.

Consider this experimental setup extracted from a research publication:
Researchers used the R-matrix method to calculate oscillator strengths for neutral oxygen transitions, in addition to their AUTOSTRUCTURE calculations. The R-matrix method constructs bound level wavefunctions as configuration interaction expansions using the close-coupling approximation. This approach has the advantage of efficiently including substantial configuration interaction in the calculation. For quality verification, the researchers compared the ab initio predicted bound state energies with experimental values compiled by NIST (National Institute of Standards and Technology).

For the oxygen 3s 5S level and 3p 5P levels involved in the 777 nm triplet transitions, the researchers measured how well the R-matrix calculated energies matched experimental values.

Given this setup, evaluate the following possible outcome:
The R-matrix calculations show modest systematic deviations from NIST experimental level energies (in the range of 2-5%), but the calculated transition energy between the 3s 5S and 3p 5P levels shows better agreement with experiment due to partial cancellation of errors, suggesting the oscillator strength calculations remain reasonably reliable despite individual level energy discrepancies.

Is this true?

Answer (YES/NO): NO